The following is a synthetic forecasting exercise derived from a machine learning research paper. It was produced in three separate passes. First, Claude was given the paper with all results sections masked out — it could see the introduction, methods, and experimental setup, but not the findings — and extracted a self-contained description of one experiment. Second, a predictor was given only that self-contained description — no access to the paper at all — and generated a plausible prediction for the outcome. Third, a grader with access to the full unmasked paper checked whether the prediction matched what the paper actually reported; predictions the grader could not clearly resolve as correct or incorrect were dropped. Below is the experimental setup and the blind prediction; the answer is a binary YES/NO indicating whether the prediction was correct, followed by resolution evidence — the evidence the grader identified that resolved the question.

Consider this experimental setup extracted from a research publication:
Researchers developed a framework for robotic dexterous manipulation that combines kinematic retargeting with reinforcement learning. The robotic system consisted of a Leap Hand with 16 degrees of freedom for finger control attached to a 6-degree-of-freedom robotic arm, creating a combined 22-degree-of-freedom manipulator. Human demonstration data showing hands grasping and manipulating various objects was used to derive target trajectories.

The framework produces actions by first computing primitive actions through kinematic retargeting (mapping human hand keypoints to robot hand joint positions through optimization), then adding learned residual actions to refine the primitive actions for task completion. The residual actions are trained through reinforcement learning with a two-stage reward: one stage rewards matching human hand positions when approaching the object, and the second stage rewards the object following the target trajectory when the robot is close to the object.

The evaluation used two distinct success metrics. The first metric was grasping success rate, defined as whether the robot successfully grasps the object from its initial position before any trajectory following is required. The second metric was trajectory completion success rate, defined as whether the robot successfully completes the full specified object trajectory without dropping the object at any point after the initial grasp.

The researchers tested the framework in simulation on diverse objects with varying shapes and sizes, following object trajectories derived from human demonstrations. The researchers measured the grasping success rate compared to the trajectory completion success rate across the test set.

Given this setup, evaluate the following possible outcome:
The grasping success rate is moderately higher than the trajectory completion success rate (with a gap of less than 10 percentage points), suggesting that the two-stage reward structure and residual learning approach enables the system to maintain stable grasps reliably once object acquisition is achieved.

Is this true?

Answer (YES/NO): NO